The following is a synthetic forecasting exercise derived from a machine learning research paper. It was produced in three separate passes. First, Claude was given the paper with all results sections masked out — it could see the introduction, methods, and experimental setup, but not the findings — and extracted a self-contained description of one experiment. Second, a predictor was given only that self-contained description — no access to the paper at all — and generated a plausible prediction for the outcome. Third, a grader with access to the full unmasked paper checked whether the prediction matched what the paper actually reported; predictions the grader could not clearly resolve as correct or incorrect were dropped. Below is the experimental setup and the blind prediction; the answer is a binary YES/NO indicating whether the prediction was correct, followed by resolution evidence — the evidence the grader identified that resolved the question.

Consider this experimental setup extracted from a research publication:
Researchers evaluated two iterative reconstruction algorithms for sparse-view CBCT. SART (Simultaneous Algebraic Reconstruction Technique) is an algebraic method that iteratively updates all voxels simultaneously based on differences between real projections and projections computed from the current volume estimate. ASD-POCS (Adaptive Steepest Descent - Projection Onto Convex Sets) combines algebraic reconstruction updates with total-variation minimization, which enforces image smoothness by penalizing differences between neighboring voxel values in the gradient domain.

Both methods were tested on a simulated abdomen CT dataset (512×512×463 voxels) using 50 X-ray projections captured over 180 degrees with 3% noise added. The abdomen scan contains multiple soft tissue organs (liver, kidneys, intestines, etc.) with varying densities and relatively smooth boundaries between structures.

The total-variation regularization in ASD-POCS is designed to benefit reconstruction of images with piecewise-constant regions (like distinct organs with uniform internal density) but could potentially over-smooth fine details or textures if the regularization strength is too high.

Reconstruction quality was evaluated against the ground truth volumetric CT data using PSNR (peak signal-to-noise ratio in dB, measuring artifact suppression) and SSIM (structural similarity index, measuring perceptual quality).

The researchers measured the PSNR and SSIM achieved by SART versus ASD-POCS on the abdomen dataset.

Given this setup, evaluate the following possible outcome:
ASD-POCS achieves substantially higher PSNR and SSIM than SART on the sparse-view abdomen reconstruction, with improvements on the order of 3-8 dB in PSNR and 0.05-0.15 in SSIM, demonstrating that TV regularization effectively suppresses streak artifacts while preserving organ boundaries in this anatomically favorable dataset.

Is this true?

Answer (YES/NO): NO